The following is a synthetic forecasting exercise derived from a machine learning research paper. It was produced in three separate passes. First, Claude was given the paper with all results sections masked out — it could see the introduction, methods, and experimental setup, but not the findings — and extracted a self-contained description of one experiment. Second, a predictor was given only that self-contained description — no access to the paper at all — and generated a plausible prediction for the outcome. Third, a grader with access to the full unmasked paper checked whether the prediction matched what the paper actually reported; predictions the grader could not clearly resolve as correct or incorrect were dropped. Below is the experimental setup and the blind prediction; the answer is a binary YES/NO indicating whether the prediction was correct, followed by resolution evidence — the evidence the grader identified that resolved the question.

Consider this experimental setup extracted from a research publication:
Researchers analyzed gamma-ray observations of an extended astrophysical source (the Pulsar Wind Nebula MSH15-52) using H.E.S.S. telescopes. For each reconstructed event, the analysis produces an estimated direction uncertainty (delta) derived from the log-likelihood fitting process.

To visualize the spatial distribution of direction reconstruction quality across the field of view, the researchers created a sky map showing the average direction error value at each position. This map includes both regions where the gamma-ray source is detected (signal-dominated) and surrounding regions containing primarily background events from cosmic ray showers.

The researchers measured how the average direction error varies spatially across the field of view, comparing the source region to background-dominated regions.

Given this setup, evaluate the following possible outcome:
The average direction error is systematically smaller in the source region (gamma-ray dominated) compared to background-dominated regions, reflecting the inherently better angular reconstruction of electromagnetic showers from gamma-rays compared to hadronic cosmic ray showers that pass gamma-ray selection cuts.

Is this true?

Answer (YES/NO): YES